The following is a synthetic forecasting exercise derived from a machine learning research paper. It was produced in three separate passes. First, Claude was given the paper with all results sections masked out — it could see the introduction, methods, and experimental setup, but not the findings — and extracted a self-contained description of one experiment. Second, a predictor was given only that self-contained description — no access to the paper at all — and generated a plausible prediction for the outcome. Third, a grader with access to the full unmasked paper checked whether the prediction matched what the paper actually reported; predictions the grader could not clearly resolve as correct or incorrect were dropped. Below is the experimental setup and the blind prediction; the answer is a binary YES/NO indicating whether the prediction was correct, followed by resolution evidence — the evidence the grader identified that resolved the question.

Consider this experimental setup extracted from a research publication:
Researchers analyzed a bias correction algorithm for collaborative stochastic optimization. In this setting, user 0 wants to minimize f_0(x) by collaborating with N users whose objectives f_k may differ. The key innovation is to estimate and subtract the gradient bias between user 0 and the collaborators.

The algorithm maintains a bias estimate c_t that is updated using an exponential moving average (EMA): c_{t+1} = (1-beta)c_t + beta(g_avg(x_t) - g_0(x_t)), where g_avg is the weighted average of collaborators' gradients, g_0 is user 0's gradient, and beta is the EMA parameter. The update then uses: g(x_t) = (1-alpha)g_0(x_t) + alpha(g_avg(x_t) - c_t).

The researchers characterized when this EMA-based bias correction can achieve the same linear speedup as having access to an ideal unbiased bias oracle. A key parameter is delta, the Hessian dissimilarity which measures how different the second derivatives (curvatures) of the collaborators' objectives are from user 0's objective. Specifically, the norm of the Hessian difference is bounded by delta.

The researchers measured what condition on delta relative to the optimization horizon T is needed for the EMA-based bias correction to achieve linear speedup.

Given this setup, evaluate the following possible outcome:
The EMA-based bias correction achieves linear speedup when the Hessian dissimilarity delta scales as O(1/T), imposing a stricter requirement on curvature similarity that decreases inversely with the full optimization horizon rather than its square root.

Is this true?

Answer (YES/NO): NO